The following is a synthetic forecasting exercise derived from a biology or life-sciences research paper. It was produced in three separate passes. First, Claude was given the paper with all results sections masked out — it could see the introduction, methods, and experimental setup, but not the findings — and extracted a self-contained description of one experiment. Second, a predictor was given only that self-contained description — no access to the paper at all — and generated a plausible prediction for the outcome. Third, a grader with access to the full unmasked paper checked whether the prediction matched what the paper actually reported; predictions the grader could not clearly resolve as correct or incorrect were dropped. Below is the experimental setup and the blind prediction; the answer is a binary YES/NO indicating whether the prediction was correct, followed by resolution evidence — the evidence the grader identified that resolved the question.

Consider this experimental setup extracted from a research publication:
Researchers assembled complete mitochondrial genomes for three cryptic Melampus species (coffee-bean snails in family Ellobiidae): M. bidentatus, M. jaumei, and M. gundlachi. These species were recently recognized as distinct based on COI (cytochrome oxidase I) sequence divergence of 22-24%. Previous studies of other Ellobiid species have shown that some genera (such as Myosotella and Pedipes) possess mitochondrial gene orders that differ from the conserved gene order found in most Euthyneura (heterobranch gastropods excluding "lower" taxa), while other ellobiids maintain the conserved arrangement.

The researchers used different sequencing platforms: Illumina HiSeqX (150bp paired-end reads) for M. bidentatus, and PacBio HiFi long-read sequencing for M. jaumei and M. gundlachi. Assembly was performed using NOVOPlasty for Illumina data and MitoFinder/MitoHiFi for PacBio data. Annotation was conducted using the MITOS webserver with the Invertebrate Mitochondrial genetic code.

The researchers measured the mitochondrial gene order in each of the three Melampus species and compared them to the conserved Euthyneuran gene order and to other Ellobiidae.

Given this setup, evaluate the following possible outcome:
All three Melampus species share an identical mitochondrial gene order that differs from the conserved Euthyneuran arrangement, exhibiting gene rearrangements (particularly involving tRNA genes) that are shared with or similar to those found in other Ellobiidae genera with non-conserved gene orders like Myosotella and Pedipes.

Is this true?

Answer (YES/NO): NO